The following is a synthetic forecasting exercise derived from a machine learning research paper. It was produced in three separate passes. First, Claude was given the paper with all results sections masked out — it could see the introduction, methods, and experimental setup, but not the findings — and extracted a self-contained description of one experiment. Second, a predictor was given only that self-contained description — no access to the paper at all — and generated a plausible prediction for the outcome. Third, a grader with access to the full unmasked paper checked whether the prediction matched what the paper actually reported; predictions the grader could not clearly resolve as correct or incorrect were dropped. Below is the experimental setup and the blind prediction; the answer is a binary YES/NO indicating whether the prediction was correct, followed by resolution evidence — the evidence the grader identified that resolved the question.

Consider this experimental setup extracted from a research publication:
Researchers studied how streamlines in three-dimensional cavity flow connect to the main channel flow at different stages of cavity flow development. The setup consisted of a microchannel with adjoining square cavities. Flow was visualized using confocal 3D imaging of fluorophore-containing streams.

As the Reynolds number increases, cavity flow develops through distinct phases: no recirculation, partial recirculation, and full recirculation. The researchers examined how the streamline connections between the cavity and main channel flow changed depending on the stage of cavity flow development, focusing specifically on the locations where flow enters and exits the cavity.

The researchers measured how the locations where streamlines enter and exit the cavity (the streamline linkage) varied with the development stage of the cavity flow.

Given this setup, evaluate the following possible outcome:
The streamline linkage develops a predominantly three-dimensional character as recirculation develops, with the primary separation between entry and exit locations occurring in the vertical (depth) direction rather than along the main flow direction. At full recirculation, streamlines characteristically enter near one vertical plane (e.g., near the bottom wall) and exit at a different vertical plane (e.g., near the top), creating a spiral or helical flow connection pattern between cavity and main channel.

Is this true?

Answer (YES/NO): NO